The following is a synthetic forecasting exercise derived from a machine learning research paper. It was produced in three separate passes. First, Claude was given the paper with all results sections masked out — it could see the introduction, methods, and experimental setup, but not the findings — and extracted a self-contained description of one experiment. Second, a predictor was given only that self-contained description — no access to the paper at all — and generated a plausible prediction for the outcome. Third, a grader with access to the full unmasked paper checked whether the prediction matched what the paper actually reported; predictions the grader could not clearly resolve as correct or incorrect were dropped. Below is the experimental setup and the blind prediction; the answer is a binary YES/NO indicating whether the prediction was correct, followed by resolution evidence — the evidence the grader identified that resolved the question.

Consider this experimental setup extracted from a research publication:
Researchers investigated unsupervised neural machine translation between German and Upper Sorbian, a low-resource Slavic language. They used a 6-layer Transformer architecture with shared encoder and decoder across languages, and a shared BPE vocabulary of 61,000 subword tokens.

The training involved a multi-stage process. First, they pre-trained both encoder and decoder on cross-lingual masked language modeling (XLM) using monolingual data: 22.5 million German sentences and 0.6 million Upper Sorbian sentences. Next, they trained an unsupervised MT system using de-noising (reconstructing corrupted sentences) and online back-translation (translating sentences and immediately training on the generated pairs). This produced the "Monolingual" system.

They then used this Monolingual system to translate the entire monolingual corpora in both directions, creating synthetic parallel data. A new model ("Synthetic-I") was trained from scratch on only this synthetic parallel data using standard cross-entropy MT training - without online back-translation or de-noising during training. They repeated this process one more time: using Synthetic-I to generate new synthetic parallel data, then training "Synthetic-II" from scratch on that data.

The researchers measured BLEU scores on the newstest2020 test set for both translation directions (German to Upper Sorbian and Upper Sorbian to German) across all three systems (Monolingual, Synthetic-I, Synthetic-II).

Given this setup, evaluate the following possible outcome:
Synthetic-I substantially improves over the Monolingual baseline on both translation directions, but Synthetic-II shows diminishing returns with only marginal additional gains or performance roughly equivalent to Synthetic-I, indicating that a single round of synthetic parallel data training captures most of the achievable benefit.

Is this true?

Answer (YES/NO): NO